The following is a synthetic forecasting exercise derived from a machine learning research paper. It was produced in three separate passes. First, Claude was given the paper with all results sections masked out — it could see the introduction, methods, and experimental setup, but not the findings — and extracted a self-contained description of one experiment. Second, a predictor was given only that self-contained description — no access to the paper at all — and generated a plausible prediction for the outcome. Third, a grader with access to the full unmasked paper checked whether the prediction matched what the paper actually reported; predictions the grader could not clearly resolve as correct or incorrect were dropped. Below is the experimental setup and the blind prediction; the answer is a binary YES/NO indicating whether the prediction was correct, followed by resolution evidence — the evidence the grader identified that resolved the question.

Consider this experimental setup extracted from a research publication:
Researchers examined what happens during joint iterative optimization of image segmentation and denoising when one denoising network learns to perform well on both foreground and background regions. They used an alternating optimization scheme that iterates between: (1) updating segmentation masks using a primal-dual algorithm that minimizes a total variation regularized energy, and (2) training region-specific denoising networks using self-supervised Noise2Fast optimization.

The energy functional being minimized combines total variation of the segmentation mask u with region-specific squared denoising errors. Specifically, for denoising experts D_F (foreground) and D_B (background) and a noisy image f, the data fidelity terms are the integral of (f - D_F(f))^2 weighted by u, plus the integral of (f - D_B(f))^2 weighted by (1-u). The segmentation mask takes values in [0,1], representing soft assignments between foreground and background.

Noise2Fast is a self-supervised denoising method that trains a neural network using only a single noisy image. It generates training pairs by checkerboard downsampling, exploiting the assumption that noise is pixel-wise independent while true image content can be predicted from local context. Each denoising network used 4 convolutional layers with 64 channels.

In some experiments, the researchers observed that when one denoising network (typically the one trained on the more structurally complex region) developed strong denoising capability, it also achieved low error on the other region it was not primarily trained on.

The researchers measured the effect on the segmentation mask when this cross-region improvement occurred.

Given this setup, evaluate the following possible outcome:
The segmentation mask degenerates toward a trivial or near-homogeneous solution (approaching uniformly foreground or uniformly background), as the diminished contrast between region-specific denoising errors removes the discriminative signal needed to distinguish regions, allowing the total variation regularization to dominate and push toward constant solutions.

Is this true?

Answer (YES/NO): YES